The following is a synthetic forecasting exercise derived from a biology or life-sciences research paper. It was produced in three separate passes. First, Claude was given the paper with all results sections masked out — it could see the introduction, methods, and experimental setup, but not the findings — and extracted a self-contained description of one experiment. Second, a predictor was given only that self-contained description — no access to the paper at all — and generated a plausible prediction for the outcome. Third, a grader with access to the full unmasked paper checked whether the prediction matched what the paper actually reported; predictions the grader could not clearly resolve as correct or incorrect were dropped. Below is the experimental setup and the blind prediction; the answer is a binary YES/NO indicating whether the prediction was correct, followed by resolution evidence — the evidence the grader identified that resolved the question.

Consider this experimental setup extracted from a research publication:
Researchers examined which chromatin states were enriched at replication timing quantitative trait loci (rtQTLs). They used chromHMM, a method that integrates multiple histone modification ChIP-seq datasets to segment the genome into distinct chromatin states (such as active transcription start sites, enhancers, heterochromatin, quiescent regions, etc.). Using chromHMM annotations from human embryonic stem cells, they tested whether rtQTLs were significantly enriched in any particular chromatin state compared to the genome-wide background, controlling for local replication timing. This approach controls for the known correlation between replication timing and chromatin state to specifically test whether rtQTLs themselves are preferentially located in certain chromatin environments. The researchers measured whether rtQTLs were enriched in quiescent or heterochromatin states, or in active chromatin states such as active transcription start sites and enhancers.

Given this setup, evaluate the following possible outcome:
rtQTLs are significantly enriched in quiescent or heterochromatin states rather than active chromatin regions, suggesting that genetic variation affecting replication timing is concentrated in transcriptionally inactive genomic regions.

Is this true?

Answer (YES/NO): NO